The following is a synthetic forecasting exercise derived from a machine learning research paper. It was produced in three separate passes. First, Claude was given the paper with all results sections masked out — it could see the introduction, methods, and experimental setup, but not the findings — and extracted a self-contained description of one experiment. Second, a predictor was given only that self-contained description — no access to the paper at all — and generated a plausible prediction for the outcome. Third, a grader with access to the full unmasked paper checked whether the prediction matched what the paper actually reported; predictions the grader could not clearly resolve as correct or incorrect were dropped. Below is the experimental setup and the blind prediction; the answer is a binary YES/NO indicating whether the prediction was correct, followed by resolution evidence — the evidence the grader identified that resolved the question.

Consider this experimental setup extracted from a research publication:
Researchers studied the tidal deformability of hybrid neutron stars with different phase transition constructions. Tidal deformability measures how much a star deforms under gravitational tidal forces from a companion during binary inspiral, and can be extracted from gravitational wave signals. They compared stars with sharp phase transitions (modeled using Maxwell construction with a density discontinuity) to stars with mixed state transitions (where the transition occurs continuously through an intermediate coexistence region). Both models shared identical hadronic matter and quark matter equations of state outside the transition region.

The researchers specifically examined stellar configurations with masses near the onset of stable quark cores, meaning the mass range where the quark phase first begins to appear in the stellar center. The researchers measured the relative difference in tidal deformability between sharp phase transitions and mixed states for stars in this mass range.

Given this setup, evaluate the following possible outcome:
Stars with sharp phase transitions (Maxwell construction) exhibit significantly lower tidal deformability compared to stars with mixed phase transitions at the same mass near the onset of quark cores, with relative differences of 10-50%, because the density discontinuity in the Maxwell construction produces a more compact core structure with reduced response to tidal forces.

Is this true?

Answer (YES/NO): NO